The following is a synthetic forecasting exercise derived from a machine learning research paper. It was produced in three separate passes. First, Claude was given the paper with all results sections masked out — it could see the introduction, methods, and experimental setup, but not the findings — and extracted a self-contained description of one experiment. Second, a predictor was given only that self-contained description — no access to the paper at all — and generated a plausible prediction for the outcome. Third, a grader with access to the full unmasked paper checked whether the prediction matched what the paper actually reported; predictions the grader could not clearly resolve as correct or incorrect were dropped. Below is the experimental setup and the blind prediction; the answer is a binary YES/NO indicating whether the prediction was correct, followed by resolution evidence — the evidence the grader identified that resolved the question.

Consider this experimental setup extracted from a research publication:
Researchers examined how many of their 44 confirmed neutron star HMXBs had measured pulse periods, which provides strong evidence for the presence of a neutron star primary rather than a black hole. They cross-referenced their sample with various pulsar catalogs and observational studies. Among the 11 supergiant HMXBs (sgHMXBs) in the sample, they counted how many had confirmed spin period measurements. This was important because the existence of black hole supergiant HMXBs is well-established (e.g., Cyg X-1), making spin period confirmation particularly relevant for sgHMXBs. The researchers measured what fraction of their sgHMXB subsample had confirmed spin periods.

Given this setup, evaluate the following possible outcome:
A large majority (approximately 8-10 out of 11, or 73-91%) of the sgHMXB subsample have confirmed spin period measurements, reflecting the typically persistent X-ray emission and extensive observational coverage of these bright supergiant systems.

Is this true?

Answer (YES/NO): YES